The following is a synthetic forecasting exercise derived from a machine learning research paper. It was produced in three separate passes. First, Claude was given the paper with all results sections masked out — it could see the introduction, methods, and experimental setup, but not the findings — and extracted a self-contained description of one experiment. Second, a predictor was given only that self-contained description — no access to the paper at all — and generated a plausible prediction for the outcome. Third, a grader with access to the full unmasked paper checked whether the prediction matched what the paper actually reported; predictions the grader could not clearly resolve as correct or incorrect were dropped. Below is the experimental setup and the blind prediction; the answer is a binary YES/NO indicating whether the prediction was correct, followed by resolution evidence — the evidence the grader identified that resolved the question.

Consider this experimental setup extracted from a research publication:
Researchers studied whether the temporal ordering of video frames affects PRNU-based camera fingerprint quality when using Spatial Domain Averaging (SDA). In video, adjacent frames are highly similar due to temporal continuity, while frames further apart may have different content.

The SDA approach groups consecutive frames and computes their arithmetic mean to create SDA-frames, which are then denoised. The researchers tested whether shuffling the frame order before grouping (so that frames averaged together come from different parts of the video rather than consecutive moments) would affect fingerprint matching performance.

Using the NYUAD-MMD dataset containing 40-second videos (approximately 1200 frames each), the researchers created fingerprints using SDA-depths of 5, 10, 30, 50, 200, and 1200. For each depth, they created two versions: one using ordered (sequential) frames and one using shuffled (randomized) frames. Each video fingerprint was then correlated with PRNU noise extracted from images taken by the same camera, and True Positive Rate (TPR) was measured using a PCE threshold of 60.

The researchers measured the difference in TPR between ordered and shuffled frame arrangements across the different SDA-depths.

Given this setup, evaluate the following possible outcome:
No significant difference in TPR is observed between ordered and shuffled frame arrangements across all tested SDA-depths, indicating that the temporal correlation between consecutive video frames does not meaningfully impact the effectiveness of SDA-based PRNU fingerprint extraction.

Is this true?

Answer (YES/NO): YES